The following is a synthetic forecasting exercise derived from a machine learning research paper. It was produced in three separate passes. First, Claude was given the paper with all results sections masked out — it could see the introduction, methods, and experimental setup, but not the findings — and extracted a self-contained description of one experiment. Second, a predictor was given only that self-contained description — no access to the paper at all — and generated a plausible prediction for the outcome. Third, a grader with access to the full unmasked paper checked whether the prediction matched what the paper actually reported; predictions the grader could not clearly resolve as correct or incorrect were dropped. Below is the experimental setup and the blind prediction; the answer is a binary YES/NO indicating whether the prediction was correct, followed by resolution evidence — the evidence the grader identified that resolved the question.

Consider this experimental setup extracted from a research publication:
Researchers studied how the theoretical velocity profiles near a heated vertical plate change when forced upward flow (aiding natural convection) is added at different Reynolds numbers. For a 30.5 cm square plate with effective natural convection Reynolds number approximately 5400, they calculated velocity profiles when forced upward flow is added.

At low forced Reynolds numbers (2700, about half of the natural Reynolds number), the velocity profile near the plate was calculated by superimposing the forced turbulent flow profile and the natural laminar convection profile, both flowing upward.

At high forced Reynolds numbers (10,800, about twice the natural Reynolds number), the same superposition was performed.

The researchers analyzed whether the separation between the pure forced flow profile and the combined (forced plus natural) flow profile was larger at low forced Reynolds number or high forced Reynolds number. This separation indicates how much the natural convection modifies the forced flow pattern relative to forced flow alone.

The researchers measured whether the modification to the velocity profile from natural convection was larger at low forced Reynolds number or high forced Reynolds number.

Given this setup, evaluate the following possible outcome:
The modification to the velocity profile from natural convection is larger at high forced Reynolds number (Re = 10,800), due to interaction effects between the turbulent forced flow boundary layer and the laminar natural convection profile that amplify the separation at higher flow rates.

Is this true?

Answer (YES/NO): NO